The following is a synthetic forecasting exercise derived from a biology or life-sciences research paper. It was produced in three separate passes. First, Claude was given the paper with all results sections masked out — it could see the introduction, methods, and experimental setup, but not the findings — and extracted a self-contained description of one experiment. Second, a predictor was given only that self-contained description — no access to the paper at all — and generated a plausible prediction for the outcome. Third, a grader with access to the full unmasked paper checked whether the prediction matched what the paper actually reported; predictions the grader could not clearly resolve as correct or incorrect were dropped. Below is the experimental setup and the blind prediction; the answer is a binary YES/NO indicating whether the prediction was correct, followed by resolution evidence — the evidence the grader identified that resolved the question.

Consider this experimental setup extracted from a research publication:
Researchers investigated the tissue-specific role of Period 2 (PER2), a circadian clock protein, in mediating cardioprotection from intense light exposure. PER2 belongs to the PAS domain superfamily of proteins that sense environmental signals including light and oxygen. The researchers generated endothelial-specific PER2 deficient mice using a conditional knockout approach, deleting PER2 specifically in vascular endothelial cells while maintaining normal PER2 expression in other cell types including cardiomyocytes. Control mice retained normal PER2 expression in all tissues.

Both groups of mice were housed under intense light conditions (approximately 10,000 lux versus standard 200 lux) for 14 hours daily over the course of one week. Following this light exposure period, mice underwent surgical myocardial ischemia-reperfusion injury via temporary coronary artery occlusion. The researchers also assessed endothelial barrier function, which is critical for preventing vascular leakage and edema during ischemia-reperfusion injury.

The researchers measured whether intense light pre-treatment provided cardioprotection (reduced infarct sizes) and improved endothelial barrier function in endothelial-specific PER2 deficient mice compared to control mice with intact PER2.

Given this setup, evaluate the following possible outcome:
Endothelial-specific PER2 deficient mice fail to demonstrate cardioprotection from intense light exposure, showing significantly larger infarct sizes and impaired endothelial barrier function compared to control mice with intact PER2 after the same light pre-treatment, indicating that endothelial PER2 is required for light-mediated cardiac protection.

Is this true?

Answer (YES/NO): YES